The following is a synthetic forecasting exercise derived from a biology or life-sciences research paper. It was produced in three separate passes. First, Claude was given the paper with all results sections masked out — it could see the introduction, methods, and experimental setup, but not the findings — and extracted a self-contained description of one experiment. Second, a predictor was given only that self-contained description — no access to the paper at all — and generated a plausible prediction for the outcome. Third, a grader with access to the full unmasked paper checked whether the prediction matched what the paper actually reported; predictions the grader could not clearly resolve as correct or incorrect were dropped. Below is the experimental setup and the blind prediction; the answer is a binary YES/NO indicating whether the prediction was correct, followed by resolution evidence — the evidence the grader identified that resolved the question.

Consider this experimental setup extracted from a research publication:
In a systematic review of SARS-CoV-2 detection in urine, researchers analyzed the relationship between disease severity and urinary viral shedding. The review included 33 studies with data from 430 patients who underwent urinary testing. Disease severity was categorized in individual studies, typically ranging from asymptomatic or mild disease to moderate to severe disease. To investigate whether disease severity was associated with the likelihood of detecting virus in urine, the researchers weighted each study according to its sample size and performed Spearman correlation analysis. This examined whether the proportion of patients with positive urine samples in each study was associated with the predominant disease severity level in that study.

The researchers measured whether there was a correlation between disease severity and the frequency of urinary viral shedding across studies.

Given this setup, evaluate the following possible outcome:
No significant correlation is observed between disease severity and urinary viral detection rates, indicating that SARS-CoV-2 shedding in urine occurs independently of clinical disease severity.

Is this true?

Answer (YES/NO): NO